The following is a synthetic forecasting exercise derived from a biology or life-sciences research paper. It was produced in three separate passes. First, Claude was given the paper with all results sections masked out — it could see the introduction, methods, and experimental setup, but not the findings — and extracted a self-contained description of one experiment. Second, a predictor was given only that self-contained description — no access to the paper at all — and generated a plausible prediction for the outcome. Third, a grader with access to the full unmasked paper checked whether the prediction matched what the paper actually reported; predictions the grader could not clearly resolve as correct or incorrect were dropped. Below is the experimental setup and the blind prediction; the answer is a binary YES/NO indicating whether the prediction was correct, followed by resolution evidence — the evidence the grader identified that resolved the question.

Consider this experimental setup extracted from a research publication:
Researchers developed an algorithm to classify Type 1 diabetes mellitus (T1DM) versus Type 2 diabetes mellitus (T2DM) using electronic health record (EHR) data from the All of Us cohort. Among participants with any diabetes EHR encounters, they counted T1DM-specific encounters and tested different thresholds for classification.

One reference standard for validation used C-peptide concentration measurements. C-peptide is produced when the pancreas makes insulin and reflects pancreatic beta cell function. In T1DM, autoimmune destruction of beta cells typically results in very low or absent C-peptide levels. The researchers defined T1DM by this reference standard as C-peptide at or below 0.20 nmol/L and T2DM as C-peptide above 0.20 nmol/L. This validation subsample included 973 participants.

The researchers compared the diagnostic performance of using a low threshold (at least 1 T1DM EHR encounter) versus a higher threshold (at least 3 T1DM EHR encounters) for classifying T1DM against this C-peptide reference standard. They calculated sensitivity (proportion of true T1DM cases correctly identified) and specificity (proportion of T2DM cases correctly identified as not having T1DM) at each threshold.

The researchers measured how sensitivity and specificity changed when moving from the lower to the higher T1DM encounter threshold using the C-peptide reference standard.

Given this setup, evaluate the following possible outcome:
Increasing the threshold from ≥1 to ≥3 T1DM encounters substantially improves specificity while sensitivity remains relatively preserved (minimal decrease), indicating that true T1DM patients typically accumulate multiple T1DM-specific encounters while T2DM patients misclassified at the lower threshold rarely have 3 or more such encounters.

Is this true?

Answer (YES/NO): NO